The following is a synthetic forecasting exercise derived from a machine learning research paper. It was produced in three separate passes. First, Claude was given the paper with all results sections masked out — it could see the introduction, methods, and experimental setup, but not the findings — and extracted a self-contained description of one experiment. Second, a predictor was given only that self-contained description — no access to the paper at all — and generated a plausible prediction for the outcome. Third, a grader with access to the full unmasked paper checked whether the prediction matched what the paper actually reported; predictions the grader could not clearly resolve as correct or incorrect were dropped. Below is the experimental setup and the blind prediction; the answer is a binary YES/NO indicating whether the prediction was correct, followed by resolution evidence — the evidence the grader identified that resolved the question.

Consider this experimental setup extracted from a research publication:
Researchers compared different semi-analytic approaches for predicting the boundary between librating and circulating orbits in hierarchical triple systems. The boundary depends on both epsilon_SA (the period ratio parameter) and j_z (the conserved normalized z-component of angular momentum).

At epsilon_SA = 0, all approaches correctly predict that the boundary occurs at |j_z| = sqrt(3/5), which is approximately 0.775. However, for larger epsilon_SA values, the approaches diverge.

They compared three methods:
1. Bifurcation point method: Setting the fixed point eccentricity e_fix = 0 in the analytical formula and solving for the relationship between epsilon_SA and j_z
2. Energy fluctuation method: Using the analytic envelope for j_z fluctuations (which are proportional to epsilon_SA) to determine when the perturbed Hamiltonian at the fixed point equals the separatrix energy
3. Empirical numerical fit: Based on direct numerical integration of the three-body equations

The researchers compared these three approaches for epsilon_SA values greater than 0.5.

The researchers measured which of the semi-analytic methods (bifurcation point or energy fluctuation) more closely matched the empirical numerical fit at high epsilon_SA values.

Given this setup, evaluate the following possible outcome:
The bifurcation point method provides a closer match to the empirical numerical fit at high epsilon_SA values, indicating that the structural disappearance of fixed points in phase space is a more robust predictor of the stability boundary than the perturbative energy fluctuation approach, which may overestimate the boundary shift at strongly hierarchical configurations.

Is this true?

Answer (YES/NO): NO